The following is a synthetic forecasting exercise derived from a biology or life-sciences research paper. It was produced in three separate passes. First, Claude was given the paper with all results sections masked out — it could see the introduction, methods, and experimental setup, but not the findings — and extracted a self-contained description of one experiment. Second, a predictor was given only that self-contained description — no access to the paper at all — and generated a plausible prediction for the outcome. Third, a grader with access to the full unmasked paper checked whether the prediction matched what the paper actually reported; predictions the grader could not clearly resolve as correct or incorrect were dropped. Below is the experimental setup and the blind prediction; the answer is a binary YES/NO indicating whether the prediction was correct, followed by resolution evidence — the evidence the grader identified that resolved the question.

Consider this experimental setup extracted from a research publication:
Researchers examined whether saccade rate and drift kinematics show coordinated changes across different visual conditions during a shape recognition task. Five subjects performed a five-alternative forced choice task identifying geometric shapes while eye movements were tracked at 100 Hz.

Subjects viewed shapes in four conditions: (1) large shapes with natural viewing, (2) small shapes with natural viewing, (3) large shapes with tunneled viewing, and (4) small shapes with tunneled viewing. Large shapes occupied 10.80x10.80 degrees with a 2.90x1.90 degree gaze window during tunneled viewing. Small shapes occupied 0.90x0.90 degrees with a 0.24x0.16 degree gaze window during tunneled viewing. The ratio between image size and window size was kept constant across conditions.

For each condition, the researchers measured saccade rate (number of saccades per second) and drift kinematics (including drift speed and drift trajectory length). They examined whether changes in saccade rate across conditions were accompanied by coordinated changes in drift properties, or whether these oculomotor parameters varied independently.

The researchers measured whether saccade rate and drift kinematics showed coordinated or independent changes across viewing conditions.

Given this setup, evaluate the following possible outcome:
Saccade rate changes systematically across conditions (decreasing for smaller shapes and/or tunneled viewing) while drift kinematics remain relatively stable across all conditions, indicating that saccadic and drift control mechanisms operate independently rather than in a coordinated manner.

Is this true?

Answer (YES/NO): NO